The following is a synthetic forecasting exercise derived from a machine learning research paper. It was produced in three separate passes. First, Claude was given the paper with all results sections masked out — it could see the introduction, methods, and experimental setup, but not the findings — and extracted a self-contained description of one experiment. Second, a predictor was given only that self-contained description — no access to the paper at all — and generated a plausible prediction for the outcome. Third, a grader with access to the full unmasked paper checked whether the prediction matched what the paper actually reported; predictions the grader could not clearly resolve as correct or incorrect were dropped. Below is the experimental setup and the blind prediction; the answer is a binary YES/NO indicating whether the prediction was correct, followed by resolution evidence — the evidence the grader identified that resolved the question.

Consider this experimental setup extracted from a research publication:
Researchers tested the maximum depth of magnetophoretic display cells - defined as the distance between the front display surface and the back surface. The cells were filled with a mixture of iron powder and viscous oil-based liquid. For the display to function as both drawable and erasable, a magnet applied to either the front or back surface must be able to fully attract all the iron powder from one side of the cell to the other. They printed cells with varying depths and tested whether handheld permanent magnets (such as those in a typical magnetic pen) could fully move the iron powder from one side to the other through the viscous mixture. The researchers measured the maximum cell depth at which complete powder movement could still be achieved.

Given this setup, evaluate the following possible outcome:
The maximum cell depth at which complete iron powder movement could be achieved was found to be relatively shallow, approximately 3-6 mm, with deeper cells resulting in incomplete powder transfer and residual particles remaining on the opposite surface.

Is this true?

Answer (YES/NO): YES